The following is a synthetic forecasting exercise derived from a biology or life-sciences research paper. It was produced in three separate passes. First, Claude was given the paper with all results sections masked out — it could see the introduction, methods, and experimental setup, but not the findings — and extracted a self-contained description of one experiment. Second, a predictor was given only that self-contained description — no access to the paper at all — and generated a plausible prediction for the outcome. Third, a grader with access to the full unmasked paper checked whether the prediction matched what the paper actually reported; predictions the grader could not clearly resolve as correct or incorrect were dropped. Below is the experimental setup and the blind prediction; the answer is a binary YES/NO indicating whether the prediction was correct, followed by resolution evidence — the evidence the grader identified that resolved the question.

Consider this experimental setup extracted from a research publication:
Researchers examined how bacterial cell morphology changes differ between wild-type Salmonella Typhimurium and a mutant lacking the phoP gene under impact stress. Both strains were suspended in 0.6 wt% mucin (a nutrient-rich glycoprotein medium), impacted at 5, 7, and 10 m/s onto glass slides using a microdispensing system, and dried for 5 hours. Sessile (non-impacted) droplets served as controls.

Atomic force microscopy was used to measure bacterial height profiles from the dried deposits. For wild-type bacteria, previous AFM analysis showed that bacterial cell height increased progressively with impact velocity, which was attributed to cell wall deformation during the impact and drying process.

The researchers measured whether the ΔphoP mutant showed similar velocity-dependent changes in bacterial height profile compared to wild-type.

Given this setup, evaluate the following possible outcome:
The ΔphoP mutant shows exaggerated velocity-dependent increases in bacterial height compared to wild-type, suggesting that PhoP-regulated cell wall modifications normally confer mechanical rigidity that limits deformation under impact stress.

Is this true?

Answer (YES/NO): NO